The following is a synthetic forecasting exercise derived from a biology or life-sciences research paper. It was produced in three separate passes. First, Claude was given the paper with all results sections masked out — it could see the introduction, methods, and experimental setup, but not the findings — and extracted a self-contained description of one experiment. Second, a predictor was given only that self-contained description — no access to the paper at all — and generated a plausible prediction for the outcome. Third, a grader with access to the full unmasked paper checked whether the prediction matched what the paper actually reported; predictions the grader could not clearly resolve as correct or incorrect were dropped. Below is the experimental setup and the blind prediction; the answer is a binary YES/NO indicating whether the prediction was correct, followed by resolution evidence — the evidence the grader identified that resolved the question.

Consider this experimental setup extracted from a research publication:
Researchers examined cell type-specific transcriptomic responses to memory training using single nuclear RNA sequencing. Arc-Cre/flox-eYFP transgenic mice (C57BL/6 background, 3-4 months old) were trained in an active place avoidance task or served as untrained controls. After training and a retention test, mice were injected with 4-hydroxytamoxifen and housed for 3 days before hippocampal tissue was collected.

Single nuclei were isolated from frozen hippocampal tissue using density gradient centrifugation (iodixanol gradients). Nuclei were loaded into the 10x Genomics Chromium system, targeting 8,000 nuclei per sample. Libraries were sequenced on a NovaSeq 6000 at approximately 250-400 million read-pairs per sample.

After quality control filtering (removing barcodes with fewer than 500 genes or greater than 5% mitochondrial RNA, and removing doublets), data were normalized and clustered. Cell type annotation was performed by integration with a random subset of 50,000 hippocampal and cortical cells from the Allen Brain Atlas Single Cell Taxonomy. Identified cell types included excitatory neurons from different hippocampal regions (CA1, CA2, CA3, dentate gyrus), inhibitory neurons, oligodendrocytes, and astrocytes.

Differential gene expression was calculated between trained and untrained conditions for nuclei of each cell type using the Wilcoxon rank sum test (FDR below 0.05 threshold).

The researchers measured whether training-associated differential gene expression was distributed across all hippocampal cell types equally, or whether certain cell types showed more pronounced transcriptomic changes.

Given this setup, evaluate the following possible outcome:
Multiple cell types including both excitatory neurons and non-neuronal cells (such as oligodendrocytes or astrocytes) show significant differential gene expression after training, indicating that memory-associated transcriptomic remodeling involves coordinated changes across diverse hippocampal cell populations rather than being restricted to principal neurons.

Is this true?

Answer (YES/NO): YES